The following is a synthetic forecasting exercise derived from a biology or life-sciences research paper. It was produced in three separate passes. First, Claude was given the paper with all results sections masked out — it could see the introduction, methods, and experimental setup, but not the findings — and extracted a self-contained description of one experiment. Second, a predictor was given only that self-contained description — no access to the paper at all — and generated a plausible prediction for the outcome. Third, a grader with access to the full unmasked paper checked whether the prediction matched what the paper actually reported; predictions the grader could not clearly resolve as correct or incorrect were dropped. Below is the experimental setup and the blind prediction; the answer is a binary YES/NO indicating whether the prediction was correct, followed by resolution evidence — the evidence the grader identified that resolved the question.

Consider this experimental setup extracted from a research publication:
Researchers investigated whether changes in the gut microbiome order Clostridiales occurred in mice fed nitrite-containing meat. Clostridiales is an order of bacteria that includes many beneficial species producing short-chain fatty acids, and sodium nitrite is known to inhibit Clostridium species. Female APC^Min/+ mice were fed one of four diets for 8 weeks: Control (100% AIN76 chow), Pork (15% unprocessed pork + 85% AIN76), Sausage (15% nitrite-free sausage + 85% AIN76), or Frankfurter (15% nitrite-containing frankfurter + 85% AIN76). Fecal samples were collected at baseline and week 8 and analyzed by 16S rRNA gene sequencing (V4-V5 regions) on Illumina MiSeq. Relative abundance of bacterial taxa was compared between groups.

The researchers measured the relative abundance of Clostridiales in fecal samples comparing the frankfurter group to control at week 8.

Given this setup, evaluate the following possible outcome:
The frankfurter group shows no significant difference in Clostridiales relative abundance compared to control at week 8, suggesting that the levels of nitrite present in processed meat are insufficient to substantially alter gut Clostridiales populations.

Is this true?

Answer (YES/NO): NO